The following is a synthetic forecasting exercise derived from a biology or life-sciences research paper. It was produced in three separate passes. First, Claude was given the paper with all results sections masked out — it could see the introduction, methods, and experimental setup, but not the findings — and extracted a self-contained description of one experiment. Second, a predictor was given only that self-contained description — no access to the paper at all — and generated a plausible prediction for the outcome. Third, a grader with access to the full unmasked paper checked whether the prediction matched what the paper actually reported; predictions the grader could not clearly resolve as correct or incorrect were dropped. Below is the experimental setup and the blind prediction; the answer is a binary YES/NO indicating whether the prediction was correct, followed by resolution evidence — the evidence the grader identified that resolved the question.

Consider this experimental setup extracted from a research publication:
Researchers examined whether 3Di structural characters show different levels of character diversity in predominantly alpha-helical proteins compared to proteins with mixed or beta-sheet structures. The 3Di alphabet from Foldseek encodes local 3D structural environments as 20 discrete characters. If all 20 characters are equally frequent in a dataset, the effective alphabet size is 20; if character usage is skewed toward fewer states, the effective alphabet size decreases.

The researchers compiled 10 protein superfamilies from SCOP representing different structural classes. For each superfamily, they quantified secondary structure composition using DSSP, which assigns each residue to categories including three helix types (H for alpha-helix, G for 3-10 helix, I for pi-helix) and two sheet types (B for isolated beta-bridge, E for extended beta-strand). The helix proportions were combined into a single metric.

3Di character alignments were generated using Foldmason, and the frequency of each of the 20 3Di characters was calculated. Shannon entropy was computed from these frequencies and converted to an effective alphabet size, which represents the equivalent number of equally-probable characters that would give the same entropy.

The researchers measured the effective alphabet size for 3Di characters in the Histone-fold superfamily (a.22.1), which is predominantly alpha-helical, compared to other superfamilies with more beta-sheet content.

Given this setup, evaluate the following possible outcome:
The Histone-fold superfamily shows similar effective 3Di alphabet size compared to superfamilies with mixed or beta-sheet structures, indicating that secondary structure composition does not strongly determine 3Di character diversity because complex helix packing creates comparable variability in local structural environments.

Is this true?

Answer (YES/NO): NO